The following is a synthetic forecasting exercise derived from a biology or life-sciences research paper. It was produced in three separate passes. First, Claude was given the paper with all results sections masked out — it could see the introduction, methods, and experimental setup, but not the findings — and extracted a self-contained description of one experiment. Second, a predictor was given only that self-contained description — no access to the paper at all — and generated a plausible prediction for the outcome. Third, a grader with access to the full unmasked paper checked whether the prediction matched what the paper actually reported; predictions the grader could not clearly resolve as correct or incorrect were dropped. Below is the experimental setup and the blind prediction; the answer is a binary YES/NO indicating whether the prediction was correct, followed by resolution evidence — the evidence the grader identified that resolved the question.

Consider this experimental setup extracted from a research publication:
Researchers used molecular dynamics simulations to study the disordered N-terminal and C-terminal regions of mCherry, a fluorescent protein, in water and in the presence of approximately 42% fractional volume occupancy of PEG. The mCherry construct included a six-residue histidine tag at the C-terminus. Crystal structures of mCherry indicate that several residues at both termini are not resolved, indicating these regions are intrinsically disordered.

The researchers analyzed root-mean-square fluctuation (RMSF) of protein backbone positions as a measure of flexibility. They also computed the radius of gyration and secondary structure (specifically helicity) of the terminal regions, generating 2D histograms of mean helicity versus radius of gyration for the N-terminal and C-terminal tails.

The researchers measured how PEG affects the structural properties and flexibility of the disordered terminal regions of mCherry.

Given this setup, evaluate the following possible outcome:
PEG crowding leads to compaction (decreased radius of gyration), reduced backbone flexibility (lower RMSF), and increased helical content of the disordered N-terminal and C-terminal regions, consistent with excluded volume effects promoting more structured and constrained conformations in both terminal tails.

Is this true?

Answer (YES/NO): YES